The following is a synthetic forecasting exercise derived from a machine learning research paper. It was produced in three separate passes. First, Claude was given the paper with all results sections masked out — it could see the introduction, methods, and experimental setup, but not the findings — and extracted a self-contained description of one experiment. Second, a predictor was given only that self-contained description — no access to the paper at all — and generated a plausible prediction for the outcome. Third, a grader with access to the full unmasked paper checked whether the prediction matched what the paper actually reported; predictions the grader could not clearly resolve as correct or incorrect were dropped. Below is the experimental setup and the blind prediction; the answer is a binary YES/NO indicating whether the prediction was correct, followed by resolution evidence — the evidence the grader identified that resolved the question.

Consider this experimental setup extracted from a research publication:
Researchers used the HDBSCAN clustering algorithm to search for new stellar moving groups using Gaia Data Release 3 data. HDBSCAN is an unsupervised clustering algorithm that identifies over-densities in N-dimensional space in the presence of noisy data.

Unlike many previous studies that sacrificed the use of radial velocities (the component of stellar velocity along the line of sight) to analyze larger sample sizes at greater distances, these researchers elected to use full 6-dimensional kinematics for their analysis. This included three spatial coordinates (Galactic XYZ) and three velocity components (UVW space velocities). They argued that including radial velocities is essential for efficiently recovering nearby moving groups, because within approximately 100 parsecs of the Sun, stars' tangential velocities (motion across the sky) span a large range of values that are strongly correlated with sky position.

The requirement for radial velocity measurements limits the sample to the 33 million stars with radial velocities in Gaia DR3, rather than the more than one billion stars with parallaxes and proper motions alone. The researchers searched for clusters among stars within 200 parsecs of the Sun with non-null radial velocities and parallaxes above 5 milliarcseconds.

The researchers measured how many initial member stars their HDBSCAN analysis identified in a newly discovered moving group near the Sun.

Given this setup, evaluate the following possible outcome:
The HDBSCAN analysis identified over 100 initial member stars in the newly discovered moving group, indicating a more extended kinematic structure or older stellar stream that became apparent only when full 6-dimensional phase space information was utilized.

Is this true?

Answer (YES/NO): NO